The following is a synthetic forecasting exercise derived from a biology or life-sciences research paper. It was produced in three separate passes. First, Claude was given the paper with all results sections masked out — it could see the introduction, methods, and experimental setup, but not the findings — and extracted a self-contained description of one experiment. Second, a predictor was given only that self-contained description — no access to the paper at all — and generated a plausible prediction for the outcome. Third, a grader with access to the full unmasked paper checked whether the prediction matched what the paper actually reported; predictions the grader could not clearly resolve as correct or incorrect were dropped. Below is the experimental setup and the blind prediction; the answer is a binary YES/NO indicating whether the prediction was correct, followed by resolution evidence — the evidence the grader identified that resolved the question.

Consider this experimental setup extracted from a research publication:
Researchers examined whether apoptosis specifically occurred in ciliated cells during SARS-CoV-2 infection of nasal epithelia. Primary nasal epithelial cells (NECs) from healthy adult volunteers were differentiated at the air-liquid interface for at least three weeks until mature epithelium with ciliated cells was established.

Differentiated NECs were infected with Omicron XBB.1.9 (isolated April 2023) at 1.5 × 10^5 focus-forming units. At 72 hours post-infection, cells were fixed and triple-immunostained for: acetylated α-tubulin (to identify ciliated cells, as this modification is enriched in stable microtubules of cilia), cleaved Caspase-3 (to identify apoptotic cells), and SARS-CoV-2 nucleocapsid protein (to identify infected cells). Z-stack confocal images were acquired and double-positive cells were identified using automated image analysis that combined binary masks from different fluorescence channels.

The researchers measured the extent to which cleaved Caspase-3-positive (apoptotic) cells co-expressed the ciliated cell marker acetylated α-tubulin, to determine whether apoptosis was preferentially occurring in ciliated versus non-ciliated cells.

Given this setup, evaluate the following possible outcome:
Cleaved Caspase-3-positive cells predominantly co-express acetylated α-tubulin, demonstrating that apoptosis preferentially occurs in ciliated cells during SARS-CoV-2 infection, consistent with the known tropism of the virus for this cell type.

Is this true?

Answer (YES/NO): NO